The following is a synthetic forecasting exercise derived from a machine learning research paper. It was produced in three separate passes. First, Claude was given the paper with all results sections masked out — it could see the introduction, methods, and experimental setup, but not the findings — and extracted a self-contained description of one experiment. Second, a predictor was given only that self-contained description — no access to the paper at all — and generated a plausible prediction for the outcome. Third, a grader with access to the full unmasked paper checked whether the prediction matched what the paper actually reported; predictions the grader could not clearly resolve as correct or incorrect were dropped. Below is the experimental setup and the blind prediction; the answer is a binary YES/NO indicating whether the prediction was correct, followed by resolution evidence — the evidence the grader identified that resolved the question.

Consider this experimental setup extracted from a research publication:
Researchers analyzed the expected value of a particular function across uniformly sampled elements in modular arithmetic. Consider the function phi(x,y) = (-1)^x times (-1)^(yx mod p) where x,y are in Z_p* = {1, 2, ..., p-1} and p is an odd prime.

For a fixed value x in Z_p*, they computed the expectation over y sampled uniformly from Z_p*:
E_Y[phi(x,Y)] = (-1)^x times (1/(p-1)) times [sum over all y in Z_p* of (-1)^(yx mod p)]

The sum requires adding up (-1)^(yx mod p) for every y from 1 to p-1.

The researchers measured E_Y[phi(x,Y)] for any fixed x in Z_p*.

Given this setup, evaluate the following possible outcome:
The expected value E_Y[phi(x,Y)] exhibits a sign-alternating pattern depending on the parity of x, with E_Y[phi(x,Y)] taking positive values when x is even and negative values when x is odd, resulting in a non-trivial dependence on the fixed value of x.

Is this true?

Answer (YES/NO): NO